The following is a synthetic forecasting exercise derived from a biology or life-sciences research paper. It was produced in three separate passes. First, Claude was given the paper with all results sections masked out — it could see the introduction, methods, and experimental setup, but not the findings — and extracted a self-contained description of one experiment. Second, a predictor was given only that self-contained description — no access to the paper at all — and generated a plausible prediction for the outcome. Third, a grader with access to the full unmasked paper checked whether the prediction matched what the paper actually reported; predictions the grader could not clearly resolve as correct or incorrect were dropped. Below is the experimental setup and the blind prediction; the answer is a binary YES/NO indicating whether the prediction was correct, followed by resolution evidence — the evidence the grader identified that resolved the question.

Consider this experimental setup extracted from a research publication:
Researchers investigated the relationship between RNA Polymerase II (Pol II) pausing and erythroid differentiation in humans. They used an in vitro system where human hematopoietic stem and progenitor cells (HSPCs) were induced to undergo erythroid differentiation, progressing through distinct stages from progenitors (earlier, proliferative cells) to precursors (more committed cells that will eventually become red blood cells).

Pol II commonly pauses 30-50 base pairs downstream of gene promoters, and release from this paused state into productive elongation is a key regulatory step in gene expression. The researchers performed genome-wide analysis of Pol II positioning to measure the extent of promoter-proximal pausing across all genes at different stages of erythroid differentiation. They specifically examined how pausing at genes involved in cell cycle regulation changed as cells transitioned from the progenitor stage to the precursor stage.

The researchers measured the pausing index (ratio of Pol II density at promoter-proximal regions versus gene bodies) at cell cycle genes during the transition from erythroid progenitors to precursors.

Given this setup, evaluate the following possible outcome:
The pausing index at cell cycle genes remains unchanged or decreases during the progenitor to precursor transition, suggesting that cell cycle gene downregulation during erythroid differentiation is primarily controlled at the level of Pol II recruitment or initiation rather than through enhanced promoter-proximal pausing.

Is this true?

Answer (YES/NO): NO